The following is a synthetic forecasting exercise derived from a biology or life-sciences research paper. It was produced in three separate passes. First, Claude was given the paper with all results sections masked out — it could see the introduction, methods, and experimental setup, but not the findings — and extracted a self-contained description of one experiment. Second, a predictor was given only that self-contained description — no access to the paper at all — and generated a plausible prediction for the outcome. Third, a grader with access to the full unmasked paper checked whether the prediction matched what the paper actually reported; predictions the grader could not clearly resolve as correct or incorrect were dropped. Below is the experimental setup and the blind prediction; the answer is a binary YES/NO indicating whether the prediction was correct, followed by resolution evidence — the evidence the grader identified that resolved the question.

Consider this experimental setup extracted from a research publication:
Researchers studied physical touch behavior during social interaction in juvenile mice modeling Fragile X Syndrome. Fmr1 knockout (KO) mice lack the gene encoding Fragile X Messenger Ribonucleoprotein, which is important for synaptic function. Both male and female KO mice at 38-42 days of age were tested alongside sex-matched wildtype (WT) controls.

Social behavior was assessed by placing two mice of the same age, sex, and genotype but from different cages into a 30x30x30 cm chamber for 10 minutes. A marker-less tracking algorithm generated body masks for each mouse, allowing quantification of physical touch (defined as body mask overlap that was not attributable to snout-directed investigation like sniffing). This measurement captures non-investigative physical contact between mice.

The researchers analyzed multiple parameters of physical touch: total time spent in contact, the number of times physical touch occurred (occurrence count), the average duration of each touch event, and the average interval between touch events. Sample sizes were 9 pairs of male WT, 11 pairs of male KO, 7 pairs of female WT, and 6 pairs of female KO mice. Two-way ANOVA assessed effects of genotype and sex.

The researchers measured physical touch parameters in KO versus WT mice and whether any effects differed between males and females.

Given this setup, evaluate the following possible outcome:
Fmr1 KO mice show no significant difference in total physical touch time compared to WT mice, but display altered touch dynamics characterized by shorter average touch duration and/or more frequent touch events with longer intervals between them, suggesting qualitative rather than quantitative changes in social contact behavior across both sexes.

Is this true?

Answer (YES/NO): NO